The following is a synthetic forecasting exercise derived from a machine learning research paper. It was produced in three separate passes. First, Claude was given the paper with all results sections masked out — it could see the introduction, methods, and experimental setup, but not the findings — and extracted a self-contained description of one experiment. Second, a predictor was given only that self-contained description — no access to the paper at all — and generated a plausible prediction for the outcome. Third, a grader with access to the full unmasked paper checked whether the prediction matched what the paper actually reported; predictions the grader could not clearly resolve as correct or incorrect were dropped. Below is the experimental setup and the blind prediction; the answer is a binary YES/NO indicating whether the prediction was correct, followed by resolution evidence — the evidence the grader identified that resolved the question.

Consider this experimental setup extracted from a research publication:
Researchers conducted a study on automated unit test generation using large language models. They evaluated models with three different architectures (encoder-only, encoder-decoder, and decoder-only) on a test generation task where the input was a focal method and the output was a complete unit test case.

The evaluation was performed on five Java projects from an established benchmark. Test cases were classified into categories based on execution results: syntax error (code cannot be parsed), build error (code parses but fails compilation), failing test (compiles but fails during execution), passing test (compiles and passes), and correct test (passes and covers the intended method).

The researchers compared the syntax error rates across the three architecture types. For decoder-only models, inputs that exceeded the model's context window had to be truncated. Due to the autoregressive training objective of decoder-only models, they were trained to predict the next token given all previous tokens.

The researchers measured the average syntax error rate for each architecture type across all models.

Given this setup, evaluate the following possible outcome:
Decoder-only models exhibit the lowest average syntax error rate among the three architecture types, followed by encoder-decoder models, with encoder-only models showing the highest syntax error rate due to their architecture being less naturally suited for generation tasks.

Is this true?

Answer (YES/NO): NO